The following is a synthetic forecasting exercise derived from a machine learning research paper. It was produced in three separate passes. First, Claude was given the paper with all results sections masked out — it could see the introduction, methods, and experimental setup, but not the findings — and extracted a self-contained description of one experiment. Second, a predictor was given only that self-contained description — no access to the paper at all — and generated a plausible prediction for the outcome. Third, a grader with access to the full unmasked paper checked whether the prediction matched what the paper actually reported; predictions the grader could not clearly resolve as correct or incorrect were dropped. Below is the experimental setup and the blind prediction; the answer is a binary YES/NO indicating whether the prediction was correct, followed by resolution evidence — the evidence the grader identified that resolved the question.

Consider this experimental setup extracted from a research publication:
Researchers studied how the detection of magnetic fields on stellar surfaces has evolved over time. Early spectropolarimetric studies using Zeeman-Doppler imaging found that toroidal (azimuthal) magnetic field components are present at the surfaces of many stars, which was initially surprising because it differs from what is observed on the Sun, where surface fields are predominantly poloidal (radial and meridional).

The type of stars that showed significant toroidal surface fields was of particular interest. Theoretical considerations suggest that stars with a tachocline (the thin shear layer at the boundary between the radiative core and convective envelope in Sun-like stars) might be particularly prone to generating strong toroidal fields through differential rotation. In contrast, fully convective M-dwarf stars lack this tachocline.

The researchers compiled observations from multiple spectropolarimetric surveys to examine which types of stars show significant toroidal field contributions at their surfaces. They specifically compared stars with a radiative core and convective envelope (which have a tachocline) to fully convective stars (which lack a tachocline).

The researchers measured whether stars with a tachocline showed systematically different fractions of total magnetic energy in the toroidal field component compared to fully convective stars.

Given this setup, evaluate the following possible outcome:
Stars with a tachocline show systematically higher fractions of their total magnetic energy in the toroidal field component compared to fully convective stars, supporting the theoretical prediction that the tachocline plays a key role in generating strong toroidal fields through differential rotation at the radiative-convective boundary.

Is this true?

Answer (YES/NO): YES